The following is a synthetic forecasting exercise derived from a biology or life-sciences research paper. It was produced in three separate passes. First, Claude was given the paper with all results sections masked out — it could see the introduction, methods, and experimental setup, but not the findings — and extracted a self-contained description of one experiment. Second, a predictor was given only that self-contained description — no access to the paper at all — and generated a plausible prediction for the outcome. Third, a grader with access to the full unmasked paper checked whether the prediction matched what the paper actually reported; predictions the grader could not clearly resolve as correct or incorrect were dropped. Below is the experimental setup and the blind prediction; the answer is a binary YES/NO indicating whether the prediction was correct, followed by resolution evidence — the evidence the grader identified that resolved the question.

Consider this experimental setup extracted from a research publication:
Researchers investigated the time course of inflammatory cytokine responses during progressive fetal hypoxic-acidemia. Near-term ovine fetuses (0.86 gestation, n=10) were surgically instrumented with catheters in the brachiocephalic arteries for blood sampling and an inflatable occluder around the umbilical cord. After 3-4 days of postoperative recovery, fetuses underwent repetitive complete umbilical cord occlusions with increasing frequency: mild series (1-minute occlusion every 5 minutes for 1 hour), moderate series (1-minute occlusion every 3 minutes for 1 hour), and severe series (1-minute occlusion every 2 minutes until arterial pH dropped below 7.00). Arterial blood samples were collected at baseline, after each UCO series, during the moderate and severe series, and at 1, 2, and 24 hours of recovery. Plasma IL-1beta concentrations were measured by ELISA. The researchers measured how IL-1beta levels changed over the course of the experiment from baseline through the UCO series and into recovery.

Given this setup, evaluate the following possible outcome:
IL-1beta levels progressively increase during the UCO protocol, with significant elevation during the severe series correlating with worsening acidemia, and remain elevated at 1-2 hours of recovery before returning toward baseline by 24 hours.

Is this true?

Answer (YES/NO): YES